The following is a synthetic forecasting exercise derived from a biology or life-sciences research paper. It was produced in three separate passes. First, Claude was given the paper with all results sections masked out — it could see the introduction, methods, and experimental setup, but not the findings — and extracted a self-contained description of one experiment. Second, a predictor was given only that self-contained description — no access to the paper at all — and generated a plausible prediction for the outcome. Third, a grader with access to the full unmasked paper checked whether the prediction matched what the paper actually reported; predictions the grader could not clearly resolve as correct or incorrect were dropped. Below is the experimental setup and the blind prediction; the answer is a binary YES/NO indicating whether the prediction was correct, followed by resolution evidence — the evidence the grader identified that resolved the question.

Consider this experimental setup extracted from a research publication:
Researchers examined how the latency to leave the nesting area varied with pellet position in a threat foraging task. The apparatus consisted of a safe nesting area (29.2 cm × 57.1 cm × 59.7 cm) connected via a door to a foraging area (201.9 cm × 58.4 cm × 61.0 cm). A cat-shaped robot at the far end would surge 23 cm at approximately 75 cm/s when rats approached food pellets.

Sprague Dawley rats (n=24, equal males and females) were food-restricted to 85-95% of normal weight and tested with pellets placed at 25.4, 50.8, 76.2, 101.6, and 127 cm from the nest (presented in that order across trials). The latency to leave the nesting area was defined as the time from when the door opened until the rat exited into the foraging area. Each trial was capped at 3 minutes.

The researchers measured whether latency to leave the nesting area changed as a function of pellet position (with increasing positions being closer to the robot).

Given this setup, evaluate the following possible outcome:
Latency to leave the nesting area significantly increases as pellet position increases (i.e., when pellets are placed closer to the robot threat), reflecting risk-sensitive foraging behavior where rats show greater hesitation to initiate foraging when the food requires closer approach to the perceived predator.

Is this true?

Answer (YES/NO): NO